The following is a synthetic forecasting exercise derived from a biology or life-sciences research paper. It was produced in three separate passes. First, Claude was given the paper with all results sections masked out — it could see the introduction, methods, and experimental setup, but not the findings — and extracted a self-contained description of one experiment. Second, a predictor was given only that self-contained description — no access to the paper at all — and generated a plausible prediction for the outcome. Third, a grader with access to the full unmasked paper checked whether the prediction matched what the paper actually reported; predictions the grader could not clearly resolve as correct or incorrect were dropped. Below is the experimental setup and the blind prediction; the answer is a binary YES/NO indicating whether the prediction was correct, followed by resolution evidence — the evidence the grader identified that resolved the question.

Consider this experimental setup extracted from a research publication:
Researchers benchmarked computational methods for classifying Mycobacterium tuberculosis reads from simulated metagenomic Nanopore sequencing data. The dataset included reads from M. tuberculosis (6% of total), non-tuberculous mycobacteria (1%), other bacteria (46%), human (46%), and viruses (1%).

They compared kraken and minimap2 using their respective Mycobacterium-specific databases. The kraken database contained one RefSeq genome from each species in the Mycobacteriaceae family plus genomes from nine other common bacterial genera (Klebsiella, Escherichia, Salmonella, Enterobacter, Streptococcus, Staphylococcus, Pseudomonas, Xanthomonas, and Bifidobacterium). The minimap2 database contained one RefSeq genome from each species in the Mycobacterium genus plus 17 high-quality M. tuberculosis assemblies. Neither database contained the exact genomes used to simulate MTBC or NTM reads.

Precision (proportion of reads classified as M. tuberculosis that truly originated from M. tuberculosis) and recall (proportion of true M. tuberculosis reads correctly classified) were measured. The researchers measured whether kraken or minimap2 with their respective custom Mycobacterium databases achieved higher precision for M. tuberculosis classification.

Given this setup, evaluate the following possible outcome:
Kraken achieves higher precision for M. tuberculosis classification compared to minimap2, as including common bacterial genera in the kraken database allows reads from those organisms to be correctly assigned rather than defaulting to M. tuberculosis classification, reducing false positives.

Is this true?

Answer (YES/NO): NO